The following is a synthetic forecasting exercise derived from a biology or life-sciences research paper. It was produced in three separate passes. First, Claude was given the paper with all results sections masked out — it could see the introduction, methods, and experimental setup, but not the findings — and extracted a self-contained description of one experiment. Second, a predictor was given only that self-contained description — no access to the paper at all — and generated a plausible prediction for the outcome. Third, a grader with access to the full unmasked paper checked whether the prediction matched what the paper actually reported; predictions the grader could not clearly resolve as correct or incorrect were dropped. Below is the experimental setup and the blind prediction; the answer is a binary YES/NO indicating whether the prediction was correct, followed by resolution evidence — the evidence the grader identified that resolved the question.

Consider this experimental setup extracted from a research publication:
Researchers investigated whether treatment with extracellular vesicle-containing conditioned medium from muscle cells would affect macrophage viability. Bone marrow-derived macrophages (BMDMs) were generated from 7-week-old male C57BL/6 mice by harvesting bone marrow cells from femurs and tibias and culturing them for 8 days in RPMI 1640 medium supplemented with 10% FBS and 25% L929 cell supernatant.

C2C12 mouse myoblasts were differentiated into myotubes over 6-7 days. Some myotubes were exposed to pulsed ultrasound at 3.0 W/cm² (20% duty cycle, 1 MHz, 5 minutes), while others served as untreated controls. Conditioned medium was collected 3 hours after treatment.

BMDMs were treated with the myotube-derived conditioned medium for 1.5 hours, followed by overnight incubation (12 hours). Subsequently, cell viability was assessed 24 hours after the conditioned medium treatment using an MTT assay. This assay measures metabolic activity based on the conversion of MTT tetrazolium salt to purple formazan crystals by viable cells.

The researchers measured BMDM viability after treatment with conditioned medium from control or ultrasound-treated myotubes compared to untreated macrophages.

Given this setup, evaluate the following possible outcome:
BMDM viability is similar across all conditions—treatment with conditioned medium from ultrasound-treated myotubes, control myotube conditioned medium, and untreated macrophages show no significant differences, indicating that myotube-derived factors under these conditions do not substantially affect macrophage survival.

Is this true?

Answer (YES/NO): YES